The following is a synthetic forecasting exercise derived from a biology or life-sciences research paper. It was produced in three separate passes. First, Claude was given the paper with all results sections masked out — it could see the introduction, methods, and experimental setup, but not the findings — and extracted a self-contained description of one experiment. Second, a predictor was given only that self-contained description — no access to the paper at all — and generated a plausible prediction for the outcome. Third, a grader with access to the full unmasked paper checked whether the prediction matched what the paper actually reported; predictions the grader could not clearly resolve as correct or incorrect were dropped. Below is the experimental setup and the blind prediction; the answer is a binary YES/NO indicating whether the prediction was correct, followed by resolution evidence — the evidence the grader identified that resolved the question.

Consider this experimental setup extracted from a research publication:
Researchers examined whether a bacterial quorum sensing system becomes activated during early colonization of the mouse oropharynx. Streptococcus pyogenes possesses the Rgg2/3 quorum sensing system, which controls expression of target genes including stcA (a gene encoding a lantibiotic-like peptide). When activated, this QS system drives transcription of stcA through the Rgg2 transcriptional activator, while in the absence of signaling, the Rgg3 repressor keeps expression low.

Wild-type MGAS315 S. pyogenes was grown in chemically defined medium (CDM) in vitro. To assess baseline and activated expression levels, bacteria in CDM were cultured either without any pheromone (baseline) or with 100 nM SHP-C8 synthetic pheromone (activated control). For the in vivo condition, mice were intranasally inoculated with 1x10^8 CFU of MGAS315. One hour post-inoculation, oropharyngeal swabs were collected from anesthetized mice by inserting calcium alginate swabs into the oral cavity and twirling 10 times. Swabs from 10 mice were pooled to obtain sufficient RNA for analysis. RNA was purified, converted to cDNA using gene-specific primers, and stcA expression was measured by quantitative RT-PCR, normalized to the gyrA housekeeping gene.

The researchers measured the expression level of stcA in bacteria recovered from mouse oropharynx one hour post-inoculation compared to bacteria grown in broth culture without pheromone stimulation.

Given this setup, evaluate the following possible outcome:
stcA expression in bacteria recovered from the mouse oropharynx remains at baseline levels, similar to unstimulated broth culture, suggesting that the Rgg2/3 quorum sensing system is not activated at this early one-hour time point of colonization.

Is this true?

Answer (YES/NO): NO